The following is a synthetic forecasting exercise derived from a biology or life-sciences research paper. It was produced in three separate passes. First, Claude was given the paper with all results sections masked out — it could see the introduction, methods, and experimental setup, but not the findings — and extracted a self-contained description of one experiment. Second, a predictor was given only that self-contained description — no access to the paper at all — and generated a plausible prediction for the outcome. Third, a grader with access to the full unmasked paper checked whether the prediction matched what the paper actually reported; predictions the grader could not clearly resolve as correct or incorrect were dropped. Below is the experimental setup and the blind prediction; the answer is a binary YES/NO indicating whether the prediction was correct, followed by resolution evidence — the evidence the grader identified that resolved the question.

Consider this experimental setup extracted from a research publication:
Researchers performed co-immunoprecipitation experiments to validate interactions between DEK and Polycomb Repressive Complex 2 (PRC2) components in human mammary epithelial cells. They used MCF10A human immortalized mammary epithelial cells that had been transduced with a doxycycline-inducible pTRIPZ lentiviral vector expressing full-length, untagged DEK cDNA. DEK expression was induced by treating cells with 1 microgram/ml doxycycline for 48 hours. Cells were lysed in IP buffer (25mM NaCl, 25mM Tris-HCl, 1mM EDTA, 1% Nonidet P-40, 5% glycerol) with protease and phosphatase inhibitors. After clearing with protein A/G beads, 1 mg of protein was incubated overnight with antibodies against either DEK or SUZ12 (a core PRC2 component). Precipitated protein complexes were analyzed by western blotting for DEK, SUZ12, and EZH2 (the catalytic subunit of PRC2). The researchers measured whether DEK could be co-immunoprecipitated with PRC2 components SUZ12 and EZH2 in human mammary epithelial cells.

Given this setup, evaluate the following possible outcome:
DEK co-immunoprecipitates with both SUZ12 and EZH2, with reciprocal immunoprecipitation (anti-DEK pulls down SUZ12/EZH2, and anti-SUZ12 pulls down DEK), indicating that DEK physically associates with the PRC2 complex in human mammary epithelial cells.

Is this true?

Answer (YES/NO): NO